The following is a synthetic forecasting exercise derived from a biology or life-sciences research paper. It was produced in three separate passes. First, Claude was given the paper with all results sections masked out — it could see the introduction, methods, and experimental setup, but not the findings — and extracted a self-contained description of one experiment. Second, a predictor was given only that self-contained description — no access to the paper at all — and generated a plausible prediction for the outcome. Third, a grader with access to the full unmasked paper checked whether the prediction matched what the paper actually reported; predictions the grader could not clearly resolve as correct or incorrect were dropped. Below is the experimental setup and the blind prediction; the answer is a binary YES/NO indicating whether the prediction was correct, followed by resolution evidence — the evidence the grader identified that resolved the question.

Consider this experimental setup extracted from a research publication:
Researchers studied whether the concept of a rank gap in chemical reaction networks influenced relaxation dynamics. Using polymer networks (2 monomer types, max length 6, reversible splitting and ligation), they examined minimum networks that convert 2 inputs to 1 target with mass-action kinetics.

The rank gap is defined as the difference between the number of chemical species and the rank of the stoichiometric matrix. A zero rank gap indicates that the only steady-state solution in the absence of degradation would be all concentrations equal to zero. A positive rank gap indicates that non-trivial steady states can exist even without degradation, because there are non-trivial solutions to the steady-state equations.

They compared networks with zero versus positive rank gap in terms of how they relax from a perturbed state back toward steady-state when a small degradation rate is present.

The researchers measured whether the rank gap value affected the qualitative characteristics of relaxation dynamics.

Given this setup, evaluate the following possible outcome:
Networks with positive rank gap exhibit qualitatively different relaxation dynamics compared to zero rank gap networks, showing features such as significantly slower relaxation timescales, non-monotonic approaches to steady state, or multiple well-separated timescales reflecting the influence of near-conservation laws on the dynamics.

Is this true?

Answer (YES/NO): YES